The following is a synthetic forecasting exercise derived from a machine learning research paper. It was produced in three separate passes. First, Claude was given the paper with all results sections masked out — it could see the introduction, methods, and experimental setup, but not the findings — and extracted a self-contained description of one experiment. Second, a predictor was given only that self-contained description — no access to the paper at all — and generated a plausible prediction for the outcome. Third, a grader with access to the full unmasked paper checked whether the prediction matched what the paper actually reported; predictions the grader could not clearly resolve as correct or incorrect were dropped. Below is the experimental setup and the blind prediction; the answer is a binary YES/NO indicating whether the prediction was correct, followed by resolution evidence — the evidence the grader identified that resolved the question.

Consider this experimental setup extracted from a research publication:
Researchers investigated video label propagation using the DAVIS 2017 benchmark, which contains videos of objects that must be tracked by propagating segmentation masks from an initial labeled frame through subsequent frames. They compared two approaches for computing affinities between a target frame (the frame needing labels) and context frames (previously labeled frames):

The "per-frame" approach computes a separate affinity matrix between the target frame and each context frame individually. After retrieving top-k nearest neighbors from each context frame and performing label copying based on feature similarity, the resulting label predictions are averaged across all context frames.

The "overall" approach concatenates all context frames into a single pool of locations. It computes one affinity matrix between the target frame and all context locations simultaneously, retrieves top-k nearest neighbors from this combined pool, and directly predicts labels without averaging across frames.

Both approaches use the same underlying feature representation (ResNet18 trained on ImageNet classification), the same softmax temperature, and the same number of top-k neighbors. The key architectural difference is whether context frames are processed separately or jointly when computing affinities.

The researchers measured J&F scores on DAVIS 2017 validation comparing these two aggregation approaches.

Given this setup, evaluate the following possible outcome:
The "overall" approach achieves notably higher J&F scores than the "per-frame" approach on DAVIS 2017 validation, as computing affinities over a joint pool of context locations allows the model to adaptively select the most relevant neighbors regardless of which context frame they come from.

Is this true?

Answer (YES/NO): YES